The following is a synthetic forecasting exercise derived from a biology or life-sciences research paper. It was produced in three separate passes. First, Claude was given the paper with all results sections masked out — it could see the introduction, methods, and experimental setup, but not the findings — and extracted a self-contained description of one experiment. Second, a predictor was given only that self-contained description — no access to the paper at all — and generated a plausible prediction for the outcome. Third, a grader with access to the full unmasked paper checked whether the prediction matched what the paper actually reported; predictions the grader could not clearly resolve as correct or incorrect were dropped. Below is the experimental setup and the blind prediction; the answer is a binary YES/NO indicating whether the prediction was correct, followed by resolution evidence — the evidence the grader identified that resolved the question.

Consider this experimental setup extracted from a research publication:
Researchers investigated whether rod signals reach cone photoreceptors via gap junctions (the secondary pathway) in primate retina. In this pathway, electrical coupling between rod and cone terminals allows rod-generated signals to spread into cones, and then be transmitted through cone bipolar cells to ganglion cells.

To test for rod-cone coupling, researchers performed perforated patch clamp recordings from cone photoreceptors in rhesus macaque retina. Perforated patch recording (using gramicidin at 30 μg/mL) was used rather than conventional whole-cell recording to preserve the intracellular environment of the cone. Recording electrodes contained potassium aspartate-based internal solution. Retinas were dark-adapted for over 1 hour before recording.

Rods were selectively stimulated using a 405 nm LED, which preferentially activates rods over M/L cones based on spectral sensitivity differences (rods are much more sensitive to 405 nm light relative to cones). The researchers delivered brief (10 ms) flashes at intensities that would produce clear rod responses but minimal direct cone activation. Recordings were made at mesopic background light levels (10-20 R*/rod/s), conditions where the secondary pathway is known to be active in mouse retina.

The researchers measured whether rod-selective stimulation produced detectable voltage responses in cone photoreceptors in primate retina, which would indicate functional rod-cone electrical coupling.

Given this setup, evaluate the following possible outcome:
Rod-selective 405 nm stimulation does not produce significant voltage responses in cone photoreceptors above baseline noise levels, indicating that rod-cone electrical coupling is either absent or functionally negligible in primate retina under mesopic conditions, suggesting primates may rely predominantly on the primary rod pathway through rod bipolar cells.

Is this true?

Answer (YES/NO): NO